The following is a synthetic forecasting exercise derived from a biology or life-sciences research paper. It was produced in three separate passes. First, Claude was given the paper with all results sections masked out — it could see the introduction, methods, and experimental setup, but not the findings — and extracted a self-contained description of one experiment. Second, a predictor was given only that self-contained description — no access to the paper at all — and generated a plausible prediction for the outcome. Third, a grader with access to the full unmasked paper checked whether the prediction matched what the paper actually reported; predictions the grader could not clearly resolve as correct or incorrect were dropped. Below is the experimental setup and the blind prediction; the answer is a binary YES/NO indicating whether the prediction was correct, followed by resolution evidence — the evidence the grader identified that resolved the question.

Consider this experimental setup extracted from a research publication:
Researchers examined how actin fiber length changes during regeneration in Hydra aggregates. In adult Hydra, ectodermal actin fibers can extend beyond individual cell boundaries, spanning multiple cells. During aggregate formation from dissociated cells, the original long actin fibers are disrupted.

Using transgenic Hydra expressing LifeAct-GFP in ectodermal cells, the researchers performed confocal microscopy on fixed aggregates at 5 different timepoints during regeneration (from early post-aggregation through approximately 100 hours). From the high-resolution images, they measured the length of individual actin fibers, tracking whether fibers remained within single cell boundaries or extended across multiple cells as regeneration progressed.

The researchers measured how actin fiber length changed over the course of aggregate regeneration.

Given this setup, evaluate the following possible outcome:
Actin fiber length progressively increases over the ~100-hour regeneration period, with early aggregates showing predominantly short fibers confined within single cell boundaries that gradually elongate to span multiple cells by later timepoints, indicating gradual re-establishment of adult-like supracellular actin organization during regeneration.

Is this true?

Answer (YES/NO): YES